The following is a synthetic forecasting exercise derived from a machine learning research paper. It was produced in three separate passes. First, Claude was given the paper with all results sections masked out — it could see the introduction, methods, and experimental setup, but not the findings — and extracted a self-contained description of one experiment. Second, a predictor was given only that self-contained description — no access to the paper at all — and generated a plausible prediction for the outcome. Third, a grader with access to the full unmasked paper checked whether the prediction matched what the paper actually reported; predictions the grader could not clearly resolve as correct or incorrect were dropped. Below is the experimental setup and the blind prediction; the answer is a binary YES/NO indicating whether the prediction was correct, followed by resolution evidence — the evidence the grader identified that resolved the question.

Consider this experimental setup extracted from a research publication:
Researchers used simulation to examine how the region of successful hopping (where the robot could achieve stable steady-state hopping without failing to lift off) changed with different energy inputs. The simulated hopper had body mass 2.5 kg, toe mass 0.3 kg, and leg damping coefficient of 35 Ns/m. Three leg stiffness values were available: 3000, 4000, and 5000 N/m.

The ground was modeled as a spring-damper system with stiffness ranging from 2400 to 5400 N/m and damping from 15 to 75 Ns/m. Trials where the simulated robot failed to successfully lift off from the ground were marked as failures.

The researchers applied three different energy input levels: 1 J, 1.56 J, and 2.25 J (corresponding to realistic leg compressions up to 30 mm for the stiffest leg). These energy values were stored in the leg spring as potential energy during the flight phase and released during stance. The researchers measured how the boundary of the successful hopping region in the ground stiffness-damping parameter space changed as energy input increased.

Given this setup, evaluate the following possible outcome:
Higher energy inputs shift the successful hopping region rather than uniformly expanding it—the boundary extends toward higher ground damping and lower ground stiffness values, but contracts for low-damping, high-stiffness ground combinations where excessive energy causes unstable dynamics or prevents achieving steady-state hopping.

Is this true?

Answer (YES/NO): NO